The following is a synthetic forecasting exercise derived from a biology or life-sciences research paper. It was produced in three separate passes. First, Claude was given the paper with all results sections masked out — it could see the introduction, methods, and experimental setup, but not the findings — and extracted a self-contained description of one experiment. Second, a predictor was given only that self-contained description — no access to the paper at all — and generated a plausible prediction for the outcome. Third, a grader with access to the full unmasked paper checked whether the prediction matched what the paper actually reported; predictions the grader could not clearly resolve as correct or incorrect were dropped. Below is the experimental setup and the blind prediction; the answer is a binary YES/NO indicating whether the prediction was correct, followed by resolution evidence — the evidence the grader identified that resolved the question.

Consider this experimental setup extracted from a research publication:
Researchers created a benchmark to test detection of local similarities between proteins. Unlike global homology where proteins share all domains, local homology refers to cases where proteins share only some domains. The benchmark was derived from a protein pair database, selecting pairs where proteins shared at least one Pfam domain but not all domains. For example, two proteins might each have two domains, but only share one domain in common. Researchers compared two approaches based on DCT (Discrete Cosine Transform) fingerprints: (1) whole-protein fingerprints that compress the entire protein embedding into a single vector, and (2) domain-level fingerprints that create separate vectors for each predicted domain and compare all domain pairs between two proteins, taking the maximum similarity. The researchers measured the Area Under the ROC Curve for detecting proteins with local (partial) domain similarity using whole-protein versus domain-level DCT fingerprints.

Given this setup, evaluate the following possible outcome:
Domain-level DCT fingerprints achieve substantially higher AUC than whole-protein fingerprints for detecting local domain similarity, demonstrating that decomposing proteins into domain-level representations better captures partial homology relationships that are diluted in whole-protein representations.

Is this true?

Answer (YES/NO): YES